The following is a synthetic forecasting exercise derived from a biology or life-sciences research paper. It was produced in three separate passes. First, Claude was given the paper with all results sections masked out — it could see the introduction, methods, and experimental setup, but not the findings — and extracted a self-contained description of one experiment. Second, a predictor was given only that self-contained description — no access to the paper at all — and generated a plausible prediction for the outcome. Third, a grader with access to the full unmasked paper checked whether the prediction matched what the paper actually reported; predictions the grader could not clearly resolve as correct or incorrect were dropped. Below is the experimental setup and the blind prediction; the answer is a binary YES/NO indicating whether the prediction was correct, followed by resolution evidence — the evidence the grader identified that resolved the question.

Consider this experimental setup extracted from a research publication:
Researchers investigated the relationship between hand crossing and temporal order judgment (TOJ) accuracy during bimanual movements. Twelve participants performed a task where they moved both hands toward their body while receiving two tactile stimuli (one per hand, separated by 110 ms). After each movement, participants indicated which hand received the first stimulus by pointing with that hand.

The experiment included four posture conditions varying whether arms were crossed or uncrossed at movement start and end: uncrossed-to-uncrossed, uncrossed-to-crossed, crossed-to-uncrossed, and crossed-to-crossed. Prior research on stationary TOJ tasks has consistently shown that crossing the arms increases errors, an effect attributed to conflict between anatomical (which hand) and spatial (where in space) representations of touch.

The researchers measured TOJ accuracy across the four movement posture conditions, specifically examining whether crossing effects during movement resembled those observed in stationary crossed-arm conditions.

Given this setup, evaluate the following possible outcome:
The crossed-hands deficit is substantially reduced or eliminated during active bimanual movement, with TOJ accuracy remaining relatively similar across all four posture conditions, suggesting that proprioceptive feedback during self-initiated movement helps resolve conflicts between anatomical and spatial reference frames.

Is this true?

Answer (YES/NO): NO